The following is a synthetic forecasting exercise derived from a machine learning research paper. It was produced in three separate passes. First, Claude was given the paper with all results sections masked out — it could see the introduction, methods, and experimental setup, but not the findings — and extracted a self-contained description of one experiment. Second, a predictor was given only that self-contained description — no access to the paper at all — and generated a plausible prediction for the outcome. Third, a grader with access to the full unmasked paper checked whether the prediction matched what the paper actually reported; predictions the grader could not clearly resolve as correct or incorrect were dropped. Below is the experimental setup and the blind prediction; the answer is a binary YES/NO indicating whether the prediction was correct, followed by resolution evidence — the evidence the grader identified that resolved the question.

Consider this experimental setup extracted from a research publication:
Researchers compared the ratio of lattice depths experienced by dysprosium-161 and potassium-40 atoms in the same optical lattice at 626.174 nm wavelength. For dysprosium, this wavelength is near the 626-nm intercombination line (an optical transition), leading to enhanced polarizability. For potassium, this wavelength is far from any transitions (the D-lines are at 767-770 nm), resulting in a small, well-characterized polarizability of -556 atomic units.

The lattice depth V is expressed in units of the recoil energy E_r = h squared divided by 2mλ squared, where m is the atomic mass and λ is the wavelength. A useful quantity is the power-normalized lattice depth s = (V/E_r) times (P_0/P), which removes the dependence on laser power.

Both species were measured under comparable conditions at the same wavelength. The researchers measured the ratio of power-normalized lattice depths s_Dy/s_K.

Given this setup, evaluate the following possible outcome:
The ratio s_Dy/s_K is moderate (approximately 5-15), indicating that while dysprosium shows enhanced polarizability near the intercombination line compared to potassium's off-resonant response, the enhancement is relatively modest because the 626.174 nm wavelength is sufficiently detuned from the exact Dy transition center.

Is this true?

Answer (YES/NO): YES